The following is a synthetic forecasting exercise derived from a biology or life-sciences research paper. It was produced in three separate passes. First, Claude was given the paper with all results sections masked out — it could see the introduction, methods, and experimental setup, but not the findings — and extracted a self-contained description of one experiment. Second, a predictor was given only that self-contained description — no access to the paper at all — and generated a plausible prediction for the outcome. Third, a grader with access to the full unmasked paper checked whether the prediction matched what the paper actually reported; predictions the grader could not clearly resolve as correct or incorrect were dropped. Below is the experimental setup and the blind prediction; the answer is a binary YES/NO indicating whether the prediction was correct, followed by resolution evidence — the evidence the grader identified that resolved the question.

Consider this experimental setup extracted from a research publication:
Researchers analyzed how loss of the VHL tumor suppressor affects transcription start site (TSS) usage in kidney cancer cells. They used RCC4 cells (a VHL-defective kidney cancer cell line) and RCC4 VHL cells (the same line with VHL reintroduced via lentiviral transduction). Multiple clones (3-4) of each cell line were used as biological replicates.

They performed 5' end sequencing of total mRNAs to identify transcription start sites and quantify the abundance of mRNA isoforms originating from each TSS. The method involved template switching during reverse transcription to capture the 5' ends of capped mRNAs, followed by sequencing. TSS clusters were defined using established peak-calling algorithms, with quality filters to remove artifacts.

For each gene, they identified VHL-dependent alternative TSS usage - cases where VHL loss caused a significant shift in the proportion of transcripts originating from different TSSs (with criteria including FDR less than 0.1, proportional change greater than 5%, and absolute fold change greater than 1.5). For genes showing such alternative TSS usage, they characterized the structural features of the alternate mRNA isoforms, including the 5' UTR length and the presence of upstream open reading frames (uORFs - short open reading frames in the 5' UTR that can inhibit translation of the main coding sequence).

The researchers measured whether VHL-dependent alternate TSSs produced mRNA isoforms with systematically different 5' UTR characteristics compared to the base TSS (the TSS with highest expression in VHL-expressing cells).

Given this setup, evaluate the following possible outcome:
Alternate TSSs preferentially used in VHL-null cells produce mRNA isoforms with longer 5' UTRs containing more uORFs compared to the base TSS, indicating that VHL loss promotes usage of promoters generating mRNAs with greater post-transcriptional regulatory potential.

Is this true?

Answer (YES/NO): NO